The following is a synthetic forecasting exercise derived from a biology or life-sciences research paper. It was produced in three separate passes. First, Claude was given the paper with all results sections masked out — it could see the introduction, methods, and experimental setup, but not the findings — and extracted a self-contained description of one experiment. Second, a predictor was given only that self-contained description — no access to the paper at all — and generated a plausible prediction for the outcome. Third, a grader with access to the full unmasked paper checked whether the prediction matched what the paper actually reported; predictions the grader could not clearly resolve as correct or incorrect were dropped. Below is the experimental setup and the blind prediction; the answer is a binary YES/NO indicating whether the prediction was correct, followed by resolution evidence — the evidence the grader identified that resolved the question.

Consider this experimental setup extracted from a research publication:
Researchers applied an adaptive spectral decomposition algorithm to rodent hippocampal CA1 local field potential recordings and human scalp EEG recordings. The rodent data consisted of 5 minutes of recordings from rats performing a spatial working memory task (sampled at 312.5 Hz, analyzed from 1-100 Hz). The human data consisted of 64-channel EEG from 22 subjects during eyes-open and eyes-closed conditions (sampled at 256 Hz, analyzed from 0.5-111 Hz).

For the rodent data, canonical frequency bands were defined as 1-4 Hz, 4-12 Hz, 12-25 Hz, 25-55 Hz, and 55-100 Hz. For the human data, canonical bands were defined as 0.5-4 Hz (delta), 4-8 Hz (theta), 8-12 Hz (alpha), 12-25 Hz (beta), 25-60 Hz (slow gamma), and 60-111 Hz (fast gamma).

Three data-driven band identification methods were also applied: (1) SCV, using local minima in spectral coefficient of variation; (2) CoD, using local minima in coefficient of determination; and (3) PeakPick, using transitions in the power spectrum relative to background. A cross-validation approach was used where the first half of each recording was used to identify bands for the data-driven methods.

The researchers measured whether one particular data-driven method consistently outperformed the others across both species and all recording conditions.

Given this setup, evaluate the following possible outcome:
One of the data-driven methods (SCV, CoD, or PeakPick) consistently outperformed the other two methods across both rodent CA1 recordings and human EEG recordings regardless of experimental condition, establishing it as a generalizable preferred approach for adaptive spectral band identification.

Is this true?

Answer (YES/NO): YES